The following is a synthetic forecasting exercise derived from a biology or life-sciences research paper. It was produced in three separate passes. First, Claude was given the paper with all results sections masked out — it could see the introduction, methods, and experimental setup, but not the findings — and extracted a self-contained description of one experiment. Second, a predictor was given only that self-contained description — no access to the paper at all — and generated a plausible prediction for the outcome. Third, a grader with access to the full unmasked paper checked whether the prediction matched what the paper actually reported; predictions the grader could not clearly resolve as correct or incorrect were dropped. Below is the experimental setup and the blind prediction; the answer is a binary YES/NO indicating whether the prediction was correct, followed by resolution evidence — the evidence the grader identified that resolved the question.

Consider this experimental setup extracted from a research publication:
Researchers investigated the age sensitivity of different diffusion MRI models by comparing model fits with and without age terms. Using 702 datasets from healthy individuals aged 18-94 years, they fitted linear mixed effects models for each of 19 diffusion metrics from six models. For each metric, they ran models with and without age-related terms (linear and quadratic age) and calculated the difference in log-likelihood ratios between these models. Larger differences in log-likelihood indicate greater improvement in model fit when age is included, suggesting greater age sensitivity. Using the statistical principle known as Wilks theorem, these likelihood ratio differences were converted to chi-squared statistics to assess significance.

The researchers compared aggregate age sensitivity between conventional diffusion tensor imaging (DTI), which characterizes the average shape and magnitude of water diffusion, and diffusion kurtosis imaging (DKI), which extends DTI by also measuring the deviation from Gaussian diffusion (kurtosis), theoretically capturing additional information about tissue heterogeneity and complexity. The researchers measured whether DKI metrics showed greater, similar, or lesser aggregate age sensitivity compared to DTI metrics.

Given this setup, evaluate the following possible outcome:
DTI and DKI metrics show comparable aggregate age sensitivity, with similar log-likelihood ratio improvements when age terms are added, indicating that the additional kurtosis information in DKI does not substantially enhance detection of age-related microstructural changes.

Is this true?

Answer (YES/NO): NO